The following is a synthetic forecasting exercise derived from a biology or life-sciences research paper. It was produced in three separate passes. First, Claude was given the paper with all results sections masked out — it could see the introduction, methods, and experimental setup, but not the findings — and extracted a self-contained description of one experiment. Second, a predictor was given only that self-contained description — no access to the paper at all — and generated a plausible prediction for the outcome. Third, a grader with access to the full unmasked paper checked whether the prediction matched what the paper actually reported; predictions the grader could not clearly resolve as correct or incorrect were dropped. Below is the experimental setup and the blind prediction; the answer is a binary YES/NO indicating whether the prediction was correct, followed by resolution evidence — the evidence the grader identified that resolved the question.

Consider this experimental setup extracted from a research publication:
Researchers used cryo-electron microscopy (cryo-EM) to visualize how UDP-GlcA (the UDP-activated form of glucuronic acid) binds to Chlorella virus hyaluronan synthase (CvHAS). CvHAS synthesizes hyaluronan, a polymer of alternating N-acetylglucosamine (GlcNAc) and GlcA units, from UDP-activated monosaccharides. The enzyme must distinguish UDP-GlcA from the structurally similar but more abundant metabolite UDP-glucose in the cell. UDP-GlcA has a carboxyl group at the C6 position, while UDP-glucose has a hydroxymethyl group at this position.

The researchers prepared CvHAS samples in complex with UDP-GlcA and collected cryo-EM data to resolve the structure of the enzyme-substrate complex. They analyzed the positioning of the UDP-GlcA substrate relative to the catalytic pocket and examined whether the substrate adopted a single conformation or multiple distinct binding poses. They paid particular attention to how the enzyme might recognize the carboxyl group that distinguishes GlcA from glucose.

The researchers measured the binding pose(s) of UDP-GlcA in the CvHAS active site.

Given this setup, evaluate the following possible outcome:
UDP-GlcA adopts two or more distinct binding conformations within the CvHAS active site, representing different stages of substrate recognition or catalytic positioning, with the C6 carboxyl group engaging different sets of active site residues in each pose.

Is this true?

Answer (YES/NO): YES